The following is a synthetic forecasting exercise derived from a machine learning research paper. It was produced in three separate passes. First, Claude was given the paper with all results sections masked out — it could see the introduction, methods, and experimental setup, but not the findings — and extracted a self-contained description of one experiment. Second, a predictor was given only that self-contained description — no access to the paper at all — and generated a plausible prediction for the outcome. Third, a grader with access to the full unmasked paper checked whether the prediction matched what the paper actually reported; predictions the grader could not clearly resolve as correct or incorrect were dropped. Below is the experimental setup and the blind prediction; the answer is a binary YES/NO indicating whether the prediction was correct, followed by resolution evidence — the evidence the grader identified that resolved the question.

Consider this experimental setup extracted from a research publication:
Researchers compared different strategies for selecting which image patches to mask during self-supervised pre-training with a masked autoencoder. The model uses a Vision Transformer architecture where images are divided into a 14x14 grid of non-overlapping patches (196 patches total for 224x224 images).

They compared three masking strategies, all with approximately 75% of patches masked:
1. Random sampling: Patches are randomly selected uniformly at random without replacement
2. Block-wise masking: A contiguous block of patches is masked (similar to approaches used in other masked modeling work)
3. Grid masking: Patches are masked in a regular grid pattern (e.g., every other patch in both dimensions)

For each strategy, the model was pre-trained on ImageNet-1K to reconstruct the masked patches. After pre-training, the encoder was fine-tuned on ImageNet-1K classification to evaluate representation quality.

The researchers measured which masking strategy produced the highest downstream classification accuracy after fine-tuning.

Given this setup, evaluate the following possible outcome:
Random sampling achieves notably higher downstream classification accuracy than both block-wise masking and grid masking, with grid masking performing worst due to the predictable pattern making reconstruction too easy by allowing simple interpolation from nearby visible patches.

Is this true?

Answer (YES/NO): NO